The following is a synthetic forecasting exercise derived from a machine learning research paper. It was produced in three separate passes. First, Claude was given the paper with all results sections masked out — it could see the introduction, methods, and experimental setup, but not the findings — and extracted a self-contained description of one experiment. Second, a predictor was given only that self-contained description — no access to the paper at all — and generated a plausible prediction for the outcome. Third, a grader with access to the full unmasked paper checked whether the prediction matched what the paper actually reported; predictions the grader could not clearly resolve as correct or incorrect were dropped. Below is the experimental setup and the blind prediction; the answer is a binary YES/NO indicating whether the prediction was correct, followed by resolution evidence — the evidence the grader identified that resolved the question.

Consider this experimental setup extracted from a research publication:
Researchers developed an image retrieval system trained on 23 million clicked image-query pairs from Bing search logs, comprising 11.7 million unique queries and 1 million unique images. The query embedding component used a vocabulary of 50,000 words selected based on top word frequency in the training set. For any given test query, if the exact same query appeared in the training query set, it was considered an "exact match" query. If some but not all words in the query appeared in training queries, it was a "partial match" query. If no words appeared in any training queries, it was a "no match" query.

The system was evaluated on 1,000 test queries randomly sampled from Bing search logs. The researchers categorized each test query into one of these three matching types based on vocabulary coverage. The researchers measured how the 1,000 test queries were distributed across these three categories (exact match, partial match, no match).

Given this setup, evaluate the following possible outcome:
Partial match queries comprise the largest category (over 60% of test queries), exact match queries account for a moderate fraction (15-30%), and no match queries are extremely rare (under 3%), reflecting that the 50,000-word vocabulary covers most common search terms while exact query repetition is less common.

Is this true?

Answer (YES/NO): NO